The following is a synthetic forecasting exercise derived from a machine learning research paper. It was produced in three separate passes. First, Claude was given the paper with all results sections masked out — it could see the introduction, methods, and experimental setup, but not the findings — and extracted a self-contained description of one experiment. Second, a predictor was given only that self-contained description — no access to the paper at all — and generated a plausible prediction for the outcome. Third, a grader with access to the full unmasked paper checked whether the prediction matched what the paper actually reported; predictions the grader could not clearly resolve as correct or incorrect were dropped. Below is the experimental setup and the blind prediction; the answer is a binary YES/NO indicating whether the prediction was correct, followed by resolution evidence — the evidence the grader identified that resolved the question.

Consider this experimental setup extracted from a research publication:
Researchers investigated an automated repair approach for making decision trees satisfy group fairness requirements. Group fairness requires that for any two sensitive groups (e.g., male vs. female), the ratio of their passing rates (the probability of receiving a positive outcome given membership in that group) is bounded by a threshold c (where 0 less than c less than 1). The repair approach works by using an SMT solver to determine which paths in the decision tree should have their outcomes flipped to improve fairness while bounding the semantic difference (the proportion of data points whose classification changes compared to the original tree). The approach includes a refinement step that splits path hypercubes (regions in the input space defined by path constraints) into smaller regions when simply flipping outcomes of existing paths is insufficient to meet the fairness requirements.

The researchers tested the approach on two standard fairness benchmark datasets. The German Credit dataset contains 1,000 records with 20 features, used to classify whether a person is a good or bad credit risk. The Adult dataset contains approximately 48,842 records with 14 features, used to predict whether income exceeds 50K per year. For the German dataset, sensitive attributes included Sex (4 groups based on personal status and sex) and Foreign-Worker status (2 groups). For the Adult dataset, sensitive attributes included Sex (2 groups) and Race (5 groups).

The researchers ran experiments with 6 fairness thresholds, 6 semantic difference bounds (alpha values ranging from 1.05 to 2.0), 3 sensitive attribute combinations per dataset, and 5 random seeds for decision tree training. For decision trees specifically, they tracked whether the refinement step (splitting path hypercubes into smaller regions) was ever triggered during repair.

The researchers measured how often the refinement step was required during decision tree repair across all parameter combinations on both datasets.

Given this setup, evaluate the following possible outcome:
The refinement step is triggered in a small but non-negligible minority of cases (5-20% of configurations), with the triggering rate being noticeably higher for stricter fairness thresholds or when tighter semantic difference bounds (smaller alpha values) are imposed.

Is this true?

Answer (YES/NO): NO